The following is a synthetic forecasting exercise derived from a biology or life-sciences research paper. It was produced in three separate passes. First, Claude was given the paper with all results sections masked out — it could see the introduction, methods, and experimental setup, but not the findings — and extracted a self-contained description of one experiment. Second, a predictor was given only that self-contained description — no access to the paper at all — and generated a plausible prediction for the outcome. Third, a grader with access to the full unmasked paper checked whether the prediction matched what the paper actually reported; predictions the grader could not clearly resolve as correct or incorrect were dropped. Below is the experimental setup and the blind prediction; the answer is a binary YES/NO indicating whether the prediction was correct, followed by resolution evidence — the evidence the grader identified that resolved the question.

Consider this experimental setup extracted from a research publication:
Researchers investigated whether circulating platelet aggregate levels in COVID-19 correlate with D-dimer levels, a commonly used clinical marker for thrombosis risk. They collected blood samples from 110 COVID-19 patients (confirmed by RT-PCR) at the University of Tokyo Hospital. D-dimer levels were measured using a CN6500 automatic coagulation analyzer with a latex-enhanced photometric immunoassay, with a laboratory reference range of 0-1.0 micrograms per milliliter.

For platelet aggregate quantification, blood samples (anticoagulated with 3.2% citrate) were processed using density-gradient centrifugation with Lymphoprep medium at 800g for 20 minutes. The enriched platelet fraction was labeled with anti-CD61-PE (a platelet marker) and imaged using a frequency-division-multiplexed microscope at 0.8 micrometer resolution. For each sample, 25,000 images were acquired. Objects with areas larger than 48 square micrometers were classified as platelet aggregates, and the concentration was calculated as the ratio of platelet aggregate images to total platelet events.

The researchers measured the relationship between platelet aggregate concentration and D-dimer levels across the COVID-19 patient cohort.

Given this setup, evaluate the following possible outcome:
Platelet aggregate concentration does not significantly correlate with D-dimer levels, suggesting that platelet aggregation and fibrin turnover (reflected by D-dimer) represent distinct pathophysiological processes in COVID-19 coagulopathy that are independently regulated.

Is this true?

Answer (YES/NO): YES